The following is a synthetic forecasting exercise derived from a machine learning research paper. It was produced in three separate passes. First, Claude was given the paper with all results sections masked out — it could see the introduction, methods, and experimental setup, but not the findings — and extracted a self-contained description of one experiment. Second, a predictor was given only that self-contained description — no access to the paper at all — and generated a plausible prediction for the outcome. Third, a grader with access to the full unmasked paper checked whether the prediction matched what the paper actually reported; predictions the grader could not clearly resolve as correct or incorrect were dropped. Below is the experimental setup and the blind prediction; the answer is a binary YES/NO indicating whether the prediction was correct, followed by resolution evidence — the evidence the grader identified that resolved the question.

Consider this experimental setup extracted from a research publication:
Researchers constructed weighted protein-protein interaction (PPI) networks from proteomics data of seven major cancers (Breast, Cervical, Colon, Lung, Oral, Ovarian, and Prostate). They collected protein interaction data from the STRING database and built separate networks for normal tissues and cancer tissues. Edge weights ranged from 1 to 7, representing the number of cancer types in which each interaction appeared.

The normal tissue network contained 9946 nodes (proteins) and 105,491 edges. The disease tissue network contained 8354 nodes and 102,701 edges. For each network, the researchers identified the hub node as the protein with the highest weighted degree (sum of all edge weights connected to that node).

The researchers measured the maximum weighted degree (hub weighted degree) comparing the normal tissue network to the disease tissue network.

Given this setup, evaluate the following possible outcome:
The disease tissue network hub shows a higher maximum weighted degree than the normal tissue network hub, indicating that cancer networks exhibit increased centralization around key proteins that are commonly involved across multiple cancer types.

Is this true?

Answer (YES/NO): NO